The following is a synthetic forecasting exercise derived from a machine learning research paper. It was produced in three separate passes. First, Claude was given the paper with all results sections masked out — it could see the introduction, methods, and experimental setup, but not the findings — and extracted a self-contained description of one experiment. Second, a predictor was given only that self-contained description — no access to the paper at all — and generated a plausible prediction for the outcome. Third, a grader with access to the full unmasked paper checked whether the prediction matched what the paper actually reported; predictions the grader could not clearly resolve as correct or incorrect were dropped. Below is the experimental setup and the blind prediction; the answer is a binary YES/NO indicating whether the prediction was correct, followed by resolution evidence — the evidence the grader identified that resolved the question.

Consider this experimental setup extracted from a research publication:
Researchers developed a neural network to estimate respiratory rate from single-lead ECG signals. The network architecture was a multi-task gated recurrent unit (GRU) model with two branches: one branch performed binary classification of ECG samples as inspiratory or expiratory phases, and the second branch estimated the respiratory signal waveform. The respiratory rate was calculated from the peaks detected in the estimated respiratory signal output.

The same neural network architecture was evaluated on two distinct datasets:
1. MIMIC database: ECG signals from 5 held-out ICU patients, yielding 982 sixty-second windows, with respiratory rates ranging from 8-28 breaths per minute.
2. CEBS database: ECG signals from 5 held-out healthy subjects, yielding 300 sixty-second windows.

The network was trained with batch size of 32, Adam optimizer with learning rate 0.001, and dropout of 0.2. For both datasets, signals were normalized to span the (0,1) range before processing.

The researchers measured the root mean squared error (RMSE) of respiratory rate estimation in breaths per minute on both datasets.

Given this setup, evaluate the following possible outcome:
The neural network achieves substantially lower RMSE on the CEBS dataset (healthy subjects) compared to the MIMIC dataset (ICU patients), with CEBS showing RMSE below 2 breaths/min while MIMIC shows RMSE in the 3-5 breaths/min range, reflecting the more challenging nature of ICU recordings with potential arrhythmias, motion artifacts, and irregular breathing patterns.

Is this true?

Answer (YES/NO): NO